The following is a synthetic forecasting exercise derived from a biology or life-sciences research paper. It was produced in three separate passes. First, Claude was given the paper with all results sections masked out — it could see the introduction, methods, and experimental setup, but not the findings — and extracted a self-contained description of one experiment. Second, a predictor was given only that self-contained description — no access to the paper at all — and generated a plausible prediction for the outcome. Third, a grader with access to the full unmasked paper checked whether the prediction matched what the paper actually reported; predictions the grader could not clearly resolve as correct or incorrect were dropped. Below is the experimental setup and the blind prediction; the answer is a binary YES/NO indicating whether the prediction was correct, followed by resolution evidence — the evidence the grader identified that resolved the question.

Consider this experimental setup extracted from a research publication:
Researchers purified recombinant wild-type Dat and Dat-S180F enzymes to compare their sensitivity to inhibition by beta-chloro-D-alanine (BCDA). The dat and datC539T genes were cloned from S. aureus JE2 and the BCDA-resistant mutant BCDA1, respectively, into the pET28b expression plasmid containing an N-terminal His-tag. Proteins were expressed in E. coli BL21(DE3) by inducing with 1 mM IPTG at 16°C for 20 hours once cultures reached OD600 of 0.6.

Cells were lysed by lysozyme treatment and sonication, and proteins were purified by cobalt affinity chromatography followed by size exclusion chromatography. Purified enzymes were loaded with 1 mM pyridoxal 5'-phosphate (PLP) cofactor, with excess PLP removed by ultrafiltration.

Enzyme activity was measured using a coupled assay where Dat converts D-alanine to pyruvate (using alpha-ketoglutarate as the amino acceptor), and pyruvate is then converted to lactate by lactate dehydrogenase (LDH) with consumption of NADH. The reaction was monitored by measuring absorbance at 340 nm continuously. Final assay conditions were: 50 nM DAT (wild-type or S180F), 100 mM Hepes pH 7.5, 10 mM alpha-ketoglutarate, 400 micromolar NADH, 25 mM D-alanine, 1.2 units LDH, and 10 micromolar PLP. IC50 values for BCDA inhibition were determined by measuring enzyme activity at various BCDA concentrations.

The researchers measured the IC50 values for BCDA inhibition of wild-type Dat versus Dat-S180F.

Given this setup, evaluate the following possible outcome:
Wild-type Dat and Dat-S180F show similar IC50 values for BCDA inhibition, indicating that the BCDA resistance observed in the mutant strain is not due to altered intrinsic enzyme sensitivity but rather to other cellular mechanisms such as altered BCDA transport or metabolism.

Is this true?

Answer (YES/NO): NO